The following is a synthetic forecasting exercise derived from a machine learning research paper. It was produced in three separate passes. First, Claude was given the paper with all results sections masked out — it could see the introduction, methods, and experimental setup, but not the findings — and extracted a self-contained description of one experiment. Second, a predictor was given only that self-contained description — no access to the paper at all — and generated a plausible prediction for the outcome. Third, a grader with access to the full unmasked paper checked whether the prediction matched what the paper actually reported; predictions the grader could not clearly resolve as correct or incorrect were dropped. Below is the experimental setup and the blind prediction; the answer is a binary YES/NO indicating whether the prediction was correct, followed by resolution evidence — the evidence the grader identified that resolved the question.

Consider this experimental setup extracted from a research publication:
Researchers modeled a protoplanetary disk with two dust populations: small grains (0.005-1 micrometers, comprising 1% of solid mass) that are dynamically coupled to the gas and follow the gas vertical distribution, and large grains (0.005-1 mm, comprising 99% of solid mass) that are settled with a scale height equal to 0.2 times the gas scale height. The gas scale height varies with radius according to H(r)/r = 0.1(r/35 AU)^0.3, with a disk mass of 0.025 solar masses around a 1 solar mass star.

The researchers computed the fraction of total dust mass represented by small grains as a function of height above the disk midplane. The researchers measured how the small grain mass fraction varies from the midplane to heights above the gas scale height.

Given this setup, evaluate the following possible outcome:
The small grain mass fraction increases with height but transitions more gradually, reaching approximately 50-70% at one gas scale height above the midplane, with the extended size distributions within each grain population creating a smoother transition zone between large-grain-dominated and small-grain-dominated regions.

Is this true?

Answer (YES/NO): NO